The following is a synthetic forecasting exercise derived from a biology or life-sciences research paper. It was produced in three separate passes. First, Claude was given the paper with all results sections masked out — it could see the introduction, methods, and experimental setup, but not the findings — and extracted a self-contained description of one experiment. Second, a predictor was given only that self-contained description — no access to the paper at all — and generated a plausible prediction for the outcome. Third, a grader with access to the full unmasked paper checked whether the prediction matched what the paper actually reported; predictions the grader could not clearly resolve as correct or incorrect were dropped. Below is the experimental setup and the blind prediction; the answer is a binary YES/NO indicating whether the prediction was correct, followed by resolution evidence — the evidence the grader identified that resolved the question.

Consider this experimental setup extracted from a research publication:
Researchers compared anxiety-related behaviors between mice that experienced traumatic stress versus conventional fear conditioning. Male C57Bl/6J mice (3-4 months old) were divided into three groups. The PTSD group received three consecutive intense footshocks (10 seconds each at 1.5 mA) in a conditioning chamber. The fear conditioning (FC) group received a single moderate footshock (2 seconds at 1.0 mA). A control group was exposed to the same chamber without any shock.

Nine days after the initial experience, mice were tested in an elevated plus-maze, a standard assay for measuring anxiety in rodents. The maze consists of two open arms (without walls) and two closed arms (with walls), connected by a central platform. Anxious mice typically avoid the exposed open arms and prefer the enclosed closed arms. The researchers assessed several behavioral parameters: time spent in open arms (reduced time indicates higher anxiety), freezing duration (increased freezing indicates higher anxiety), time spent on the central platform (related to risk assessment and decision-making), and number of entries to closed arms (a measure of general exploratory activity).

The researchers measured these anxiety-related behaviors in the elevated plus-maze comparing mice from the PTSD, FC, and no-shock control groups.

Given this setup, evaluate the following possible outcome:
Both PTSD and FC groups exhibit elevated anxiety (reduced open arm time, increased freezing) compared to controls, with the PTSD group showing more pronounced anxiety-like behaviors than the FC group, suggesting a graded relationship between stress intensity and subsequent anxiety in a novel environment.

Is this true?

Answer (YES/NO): NO